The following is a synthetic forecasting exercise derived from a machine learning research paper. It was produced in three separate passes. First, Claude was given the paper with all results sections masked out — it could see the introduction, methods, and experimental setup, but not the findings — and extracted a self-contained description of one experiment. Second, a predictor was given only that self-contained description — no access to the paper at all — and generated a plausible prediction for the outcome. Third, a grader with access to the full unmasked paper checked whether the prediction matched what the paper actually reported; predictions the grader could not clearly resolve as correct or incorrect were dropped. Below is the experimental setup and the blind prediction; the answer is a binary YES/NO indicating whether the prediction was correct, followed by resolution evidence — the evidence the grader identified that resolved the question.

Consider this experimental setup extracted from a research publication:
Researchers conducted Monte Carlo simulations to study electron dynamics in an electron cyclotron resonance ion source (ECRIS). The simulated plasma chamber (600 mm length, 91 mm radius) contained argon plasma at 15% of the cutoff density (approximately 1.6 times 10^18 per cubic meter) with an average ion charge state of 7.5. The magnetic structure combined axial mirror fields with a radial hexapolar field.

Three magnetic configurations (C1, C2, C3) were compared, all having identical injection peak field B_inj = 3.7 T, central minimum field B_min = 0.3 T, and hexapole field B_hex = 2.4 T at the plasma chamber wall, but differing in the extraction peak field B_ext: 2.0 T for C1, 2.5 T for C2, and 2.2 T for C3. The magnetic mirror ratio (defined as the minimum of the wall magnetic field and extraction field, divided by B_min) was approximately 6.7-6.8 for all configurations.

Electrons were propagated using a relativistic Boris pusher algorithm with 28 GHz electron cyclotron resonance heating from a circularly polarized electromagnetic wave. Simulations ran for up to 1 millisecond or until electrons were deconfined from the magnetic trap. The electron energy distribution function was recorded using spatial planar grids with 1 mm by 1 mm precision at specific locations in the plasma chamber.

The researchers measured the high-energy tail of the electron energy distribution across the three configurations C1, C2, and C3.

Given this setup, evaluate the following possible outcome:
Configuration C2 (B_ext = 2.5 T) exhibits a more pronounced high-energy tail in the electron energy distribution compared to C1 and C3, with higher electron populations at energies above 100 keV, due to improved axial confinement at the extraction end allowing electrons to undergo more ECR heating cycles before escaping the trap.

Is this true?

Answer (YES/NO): NO